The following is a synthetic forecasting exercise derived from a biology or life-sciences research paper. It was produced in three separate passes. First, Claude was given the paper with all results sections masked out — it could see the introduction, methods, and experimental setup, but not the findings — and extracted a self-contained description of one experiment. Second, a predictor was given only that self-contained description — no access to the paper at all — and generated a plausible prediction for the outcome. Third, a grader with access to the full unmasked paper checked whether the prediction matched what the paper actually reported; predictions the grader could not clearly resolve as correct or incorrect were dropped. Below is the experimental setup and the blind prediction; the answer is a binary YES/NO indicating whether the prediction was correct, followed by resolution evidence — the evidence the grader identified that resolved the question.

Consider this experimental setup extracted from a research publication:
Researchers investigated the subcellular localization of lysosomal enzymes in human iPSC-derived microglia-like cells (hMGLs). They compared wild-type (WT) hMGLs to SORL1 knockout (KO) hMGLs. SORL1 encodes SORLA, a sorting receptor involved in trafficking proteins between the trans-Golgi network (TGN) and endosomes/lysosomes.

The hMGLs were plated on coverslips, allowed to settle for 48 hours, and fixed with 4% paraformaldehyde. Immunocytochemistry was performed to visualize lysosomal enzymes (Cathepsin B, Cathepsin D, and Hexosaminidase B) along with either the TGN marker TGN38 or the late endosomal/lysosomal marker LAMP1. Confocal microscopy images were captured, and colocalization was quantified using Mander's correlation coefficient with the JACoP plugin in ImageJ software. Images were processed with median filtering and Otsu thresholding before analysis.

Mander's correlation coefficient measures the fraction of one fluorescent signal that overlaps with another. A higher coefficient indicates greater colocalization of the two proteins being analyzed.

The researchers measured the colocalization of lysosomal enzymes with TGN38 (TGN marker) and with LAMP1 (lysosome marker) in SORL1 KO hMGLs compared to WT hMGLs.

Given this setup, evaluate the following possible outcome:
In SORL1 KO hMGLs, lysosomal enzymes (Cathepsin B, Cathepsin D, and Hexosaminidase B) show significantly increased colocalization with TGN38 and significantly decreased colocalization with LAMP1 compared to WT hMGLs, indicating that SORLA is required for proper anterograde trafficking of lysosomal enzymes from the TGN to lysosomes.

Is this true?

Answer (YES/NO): YES